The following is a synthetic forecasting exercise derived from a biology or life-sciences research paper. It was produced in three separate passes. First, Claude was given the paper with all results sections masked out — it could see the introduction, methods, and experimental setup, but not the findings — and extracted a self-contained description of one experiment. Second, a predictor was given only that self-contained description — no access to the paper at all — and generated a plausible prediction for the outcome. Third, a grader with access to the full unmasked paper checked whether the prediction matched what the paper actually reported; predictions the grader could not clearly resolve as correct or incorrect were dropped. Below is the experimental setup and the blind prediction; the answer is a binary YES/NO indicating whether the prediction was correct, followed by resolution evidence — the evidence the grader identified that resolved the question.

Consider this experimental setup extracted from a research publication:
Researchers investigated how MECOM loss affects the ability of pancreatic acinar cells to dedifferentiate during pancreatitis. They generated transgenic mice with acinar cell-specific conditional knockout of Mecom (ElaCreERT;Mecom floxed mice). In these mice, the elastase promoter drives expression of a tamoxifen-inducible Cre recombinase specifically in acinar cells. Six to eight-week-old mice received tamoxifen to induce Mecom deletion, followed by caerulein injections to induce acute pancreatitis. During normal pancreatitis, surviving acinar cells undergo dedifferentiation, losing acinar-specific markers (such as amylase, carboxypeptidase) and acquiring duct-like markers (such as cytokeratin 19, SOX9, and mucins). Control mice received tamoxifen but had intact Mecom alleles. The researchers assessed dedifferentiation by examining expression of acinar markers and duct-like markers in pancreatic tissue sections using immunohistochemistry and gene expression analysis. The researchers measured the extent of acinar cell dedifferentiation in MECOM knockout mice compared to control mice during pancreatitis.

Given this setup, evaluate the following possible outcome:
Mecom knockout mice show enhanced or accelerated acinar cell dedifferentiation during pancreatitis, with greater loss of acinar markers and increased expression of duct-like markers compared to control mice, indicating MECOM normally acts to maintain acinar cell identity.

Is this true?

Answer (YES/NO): NO